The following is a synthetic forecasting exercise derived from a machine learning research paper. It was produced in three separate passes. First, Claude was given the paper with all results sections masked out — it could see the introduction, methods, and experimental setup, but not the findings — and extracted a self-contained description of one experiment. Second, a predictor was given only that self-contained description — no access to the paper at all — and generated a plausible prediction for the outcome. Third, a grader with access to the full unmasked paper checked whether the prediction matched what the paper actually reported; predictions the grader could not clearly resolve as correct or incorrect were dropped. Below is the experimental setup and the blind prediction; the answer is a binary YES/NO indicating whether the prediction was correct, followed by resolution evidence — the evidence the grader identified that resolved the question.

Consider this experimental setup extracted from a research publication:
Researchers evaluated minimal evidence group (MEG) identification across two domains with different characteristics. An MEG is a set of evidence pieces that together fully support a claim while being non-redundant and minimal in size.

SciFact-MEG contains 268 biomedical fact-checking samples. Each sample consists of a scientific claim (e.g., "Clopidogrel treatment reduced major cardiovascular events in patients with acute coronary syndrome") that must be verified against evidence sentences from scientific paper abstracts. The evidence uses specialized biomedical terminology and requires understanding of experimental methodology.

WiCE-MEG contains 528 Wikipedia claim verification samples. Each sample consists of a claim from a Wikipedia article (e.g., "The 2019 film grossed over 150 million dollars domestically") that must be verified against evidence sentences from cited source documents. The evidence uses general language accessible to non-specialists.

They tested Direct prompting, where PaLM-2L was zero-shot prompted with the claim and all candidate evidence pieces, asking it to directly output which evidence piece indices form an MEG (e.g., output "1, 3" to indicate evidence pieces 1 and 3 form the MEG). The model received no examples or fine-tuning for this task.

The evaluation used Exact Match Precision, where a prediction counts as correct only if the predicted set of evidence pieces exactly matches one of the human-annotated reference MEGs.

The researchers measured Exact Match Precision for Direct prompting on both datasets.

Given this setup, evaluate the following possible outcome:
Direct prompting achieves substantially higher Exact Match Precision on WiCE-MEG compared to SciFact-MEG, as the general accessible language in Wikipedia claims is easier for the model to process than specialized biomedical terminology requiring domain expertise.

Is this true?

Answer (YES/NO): YES